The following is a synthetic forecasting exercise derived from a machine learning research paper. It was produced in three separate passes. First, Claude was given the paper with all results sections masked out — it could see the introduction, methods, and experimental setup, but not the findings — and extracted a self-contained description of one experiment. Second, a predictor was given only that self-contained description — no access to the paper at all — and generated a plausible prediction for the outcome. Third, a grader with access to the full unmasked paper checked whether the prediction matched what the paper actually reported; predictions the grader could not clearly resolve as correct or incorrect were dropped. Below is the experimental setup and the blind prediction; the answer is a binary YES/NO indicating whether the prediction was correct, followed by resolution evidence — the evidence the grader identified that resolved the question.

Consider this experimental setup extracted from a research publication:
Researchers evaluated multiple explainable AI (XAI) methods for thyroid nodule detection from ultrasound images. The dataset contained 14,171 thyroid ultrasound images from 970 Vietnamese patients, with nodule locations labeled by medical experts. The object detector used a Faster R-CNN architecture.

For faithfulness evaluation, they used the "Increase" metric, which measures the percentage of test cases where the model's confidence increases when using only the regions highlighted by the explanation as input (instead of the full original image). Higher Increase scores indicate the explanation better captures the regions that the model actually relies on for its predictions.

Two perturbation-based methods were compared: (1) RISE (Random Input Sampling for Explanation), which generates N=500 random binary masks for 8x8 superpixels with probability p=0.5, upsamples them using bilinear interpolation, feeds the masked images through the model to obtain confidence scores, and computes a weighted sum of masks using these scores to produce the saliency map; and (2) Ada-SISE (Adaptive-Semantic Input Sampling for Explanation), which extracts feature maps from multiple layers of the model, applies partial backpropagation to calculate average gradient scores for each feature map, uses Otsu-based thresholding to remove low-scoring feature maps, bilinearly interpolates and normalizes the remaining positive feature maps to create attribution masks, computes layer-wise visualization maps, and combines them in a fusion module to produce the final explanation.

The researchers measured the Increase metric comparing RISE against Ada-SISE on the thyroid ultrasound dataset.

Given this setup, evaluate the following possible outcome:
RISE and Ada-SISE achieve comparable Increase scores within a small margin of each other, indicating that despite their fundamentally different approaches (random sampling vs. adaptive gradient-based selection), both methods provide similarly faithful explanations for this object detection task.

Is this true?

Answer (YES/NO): YES